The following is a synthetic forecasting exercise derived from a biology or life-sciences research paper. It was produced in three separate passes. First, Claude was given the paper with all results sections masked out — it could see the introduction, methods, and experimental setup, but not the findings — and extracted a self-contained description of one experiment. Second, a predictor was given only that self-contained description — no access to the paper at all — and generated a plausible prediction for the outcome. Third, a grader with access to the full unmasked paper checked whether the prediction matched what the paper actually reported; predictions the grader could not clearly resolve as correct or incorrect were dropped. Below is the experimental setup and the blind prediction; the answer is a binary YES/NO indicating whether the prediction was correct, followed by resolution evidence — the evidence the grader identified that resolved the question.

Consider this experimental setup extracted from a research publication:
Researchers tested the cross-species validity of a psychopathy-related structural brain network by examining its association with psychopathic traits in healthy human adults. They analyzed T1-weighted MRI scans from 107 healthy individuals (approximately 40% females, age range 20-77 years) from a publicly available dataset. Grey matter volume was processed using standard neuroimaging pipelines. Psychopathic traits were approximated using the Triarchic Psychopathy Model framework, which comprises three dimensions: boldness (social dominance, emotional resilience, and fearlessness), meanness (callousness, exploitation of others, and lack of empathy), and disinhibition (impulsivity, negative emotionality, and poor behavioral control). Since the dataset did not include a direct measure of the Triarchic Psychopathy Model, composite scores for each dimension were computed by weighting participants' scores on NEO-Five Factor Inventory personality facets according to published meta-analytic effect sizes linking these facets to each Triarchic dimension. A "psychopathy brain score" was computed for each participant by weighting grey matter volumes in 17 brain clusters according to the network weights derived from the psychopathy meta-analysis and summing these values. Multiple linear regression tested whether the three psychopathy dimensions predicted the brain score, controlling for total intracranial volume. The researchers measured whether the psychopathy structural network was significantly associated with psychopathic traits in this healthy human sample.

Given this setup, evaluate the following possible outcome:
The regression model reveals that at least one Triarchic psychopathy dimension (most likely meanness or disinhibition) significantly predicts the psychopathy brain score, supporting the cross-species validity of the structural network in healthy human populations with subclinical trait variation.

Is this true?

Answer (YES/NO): YES